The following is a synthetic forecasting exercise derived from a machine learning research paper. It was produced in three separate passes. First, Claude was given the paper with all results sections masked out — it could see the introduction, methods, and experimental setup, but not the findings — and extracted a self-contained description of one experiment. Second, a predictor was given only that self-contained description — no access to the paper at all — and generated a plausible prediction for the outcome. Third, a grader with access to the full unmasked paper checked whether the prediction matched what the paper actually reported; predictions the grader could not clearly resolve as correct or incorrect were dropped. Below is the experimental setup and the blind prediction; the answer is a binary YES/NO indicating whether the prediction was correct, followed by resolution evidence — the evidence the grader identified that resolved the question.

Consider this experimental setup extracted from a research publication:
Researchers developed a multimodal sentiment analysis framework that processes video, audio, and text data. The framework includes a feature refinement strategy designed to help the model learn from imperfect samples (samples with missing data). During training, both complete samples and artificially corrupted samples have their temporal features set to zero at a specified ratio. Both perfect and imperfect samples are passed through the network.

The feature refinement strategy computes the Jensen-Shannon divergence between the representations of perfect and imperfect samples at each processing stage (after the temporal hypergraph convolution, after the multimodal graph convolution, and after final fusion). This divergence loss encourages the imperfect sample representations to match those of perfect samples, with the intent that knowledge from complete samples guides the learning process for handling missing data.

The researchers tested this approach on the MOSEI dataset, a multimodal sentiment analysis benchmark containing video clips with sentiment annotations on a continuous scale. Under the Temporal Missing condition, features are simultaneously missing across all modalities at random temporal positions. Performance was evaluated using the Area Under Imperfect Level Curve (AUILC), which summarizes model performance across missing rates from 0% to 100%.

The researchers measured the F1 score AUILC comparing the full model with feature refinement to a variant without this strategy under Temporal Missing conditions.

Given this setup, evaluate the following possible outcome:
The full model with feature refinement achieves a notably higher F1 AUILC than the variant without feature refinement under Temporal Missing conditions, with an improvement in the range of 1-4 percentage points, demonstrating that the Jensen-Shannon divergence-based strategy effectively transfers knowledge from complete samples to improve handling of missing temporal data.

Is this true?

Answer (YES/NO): NO